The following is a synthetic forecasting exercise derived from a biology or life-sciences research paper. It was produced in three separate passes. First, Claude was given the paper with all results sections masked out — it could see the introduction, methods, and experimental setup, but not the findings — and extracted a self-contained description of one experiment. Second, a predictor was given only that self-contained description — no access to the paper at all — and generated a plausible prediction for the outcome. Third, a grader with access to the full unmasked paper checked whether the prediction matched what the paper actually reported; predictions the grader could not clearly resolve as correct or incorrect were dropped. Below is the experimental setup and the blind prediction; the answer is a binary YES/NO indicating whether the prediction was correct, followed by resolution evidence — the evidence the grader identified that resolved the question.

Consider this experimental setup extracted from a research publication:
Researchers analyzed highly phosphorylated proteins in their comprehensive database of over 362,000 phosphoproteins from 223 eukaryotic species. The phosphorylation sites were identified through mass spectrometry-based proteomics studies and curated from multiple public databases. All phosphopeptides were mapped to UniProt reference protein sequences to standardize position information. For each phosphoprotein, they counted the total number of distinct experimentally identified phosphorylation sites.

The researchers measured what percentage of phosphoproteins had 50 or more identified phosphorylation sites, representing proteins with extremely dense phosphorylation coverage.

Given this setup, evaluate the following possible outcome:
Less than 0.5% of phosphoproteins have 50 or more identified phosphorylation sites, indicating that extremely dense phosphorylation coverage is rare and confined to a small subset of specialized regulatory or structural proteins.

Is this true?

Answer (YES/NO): NO